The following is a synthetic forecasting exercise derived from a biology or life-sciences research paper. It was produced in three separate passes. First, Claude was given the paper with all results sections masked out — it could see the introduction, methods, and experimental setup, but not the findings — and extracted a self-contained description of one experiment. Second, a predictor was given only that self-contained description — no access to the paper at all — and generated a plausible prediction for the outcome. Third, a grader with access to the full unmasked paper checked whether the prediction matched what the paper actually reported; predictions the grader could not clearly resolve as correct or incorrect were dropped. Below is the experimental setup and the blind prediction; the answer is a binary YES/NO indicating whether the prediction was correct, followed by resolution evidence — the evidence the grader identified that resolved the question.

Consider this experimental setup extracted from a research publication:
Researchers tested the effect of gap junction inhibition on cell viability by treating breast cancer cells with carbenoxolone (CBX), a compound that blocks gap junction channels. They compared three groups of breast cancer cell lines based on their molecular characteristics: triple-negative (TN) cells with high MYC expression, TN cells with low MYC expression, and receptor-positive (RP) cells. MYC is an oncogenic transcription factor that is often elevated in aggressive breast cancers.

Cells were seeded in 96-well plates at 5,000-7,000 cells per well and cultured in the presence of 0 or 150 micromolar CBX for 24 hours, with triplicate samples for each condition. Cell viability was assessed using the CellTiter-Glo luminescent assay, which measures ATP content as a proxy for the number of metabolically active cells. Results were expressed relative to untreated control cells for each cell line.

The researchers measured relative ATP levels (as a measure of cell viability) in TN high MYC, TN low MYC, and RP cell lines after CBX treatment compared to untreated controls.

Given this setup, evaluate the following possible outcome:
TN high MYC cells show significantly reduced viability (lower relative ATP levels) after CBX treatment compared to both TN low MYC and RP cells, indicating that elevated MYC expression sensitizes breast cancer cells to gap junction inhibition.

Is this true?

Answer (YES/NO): YES